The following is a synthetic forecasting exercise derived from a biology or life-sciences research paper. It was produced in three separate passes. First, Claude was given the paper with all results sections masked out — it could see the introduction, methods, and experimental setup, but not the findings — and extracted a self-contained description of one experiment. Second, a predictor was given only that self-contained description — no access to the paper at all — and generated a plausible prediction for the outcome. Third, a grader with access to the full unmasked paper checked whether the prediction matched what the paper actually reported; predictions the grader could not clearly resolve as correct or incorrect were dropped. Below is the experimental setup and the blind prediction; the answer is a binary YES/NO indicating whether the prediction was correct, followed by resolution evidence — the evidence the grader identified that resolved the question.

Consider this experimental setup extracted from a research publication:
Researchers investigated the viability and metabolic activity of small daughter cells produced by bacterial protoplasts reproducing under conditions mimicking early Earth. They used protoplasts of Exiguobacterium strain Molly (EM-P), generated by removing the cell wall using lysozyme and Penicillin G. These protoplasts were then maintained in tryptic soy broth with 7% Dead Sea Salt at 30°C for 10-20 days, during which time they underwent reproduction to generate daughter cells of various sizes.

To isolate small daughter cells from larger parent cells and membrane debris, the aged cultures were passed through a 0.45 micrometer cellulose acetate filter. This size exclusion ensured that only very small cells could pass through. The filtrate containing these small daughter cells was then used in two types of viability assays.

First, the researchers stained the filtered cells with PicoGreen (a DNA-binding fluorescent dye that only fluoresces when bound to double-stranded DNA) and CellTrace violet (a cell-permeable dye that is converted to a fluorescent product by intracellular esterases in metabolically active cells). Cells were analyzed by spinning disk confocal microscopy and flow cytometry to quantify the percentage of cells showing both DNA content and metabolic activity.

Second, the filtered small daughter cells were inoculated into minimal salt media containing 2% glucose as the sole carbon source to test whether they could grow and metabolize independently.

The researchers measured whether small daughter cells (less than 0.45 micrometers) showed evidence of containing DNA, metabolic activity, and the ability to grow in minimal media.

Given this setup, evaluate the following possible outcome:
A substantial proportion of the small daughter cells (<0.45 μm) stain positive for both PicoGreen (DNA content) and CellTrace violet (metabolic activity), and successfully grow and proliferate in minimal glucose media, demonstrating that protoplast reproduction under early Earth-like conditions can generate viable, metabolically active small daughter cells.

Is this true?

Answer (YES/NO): YES